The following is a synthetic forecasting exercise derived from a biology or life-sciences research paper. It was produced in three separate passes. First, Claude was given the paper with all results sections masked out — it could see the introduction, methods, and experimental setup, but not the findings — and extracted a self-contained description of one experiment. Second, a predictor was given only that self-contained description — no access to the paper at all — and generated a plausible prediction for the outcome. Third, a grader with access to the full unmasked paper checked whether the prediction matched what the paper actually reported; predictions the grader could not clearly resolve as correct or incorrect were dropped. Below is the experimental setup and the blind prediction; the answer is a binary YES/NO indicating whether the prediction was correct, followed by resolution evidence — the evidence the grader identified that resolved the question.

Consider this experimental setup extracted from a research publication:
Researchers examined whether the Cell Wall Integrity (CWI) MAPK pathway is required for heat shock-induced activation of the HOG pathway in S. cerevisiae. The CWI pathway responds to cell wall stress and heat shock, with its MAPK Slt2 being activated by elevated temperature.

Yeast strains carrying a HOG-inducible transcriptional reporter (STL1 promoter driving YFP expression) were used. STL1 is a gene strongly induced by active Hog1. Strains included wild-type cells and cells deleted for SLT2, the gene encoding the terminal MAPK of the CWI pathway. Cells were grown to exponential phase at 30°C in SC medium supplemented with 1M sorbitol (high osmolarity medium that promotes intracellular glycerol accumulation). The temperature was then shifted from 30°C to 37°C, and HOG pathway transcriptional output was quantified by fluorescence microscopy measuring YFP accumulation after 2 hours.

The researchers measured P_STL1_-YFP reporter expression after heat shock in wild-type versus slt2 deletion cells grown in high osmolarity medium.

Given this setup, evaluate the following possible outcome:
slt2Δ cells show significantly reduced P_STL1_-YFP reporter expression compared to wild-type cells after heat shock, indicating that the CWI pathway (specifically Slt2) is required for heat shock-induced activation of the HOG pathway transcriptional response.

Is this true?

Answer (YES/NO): YES